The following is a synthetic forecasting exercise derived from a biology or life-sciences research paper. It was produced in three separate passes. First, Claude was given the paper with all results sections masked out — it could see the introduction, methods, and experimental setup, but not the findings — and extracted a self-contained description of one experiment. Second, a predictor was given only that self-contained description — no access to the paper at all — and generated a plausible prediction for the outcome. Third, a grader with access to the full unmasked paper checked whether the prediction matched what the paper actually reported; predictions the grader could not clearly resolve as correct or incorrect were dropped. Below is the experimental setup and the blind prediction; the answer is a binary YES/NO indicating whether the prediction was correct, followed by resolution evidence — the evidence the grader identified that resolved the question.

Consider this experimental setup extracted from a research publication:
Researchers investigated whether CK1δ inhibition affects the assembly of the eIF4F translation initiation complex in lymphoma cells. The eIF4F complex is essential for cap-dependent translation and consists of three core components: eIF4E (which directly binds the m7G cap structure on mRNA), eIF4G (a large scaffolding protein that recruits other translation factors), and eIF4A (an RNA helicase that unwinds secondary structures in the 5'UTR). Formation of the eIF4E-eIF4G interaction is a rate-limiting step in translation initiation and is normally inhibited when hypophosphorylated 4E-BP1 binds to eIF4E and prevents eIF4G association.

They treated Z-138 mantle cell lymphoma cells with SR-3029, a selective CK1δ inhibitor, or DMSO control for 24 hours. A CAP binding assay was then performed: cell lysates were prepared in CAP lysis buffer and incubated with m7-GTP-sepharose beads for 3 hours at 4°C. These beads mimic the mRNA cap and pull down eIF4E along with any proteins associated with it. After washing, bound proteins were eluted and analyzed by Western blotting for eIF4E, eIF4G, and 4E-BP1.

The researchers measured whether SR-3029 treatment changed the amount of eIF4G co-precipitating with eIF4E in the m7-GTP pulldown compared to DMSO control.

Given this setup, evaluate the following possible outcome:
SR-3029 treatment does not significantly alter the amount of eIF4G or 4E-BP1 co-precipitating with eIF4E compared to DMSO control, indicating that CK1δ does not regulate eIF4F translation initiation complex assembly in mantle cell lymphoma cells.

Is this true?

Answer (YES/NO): NO